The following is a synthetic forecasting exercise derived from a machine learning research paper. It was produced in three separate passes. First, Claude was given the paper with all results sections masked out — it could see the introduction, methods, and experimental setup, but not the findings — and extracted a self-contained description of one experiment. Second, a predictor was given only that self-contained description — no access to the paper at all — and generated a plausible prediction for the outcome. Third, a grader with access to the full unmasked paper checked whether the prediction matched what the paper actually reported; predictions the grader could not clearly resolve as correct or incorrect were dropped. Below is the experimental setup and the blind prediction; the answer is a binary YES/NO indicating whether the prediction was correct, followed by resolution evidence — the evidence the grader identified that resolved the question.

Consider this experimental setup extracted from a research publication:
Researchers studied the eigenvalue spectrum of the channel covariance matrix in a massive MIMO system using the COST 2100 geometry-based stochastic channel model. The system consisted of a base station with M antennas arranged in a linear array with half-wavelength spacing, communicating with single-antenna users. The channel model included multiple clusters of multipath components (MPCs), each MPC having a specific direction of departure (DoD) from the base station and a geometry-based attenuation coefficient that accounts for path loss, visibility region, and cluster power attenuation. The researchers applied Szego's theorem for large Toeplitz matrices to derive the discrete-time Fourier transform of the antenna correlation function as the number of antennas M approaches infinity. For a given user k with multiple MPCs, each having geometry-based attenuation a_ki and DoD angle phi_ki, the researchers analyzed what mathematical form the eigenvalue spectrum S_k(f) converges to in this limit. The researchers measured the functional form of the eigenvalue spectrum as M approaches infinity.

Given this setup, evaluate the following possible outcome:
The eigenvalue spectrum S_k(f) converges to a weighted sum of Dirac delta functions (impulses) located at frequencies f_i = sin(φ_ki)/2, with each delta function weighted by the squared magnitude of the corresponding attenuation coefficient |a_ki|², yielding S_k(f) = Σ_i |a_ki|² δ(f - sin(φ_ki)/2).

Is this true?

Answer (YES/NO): NO